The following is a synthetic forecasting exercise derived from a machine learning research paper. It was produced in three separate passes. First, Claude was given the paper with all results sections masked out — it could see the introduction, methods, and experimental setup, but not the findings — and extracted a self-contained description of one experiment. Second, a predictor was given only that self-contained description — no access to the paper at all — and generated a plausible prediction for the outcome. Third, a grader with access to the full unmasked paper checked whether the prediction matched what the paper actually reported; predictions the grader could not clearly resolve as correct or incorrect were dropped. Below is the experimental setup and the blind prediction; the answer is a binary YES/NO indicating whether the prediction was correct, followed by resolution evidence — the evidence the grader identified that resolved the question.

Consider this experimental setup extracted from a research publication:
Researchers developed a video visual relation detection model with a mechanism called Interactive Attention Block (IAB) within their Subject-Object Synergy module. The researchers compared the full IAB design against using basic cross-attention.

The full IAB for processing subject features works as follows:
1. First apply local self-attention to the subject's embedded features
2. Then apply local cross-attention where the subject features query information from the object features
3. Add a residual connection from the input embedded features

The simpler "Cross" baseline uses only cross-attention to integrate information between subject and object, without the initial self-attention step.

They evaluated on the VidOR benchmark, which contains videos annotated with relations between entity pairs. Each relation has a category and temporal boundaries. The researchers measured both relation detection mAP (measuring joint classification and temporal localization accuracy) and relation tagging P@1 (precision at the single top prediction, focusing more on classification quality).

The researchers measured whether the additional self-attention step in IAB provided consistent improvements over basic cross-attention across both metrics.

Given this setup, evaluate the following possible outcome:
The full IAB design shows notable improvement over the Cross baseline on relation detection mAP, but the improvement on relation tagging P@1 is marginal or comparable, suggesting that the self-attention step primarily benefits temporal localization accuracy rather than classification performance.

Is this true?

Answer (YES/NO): NO